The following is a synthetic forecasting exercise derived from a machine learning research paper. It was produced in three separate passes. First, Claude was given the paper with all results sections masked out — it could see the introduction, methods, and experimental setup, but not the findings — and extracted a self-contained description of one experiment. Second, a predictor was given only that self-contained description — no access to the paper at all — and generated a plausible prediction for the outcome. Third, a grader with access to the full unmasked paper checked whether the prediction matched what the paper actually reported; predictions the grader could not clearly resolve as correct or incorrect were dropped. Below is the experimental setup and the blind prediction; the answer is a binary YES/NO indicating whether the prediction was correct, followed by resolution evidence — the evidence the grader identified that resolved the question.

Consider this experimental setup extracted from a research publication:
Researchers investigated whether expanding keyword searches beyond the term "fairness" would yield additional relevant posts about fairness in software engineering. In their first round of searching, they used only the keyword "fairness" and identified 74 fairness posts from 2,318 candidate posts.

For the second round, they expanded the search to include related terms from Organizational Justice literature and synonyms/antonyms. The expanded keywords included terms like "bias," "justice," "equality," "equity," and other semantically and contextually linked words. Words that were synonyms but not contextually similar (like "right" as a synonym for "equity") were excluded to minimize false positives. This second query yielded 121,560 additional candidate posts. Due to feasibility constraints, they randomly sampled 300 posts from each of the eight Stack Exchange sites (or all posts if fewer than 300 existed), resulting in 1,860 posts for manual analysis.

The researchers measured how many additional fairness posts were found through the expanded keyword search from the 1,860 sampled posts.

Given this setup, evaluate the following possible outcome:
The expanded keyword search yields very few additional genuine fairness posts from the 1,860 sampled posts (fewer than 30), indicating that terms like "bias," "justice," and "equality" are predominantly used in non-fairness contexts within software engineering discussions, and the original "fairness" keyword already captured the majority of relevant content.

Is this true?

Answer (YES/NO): NO